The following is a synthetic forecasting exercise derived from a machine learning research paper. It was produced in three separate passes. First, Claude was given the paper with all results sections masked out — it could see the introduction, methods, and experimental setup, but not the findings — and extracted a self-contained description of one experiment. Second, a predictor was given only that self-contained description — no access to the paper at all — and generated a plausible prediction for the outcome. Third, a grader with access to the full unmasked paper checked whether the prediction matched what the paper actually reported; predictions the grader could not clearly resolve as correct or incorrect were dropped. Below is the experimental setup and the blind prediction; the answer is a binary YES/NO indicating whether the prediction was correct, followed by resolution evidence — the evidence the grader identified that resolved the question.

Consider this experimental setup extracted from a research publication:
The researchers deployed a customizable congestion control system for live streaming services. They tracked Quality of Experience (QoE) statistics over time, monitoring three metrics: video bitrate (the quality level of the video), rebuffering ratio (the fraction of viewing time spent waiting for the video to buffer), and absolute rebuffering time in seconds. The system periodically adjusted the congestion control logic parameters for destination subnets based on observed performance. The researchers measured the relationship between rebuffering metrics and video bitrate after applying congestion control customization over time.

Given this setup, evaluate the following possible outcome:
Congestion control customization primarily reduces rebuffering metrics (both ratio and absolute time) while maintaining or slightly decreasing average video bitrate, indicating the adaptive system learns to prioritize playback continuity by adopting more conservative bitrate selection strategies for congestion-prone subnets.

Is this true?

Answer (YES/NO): NO